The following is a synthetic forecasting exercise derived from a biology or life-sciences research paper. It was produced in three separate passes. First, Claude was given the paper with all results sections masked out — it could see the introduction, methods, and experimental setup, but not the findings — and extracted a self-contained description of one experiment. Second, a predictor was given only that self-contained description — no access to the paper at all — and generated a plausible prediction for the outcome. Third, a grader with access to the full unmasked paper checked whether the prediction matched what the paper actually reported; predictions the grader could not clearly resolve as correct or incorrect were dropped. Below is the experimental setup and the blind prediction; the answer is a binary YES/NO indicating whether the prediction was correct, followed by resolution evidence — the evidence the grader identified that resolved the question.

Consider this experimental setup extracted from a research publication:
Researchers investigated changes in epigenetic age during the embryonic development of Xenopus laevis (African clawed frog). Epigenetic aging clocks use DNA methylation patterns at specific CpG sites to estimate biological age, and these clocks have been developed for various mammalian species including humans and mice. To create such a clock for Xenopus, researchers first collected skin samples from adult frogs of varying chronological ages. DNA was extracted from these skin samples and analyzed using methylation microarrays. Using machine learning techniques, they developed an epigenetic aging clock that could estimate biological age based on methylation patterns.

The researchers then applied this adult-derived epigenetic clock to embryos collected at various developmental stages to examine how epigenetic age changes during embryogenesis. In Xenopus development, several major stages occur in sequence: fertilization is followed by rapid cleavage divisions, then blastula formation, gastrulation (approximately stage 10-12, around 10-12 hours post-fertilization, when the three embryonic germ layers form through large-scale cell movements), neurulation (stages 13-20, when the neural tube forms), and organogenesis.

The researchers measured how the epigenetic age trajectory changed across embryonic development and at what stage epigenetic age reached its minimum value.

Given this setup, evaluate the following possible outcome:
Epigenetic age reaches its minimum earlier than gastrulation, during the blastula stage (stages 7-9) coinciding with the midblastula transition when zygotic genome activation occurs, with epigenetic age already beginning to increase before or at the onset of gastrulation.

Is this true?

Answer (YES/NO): NO